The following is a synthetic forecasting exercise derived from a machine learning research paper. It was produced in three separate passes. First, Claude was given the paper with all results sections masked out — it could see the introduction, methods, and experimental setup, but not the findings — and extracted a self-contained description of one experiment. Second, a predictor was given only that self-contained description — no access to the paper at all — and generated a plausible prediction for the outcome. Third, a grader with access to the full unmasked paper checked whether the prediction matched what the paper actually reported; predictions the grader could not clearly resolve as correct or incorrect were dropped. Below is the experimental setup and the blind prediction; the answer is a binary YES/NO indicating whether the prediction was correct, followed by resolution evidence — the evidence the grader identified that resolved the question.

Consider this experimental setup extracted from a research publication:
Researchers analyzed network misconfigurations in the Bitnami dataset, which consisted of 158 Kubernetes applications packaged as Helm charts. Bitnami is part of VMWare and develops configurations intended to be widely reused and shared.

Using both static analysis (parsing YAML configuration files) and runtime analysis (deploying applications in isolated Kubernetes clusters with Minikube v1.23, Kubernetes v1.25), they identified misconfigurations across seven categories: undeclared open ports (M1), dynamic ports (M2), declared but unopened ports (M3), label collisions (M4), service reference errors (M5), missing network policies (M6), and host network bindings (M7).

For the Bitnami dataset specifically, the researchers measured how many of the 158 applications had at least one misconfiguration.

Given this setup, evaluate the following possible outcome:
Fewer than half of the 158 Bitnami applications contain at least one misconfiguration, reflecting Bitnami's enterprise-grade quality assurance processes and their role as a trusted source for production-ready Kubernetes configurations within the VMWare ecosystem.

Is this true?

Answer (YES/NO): NO